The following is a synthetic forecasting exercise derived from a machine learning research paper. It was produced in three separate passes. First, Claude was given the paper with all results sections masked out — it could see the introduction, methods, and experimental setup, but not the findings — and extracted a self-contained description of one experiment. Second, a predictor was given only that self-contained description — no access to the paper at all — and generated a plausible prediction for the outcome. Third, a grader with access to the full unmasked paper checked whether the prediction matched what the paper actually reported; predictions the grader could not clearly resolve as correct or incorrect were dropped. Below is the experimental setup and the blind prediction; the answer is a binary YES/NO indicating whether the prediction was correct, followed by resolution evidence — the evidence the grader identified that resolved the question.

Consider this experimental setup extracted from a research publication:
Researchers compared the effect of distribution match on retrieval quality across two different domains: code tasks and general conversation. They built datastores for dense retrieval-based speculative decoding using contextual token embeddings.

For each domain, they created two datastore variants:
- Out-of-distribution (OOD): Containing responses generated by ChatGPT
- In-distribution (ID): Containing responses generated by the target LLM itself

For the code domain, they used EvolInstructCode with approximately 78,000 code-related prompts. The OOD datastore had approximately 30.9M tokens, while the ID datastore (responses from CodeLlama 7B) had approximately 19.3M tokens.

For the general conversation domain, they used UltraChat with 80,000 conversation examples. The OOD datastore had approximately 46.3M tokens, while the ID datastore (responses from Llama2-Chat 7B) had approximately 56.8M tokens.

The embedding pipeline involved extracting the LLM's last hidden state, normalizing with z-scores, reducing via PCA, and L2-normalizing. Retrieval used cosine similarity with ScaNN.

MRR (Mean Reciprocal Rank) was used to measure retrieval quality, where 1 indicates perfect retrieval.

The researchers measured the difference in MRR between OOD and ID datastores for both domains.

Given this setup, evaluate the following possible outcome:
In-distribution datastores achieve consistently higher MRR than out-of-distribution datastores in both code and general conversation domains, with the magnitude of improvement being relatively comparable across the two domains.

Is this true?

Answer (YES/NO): NO